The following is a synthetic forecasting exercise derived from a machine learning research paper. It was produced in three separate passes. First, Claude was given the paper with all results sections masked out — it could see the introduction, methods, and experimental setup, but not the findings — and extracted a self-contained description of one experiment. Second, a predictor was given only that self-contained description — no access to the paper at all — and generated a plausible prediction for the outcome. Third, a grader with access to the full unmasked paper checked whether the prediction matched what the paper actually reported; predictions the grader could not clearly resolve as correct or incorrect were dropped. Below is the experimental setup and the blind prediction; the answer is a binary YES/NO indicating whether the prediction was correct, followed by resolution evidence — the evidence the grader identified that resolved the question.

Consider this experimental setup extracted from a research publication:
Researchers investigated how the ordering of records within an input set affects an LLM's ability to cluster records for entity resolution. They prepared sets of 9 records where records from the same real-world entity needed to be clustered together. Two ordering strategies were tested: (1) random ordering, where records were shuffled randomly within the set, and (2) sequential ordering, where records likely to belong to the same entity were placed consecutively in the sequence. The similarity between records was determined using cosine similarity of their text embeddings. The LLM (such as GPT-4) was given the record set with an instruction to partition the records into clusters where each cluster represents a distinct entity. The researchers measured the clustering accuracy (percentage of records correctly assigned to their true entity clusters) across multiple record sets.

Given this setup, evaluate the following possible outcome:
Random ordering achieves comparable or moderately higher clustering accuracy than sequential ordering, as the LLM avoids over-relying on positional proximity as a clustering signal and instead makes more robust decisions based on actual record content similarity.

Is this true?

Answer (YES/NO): NO